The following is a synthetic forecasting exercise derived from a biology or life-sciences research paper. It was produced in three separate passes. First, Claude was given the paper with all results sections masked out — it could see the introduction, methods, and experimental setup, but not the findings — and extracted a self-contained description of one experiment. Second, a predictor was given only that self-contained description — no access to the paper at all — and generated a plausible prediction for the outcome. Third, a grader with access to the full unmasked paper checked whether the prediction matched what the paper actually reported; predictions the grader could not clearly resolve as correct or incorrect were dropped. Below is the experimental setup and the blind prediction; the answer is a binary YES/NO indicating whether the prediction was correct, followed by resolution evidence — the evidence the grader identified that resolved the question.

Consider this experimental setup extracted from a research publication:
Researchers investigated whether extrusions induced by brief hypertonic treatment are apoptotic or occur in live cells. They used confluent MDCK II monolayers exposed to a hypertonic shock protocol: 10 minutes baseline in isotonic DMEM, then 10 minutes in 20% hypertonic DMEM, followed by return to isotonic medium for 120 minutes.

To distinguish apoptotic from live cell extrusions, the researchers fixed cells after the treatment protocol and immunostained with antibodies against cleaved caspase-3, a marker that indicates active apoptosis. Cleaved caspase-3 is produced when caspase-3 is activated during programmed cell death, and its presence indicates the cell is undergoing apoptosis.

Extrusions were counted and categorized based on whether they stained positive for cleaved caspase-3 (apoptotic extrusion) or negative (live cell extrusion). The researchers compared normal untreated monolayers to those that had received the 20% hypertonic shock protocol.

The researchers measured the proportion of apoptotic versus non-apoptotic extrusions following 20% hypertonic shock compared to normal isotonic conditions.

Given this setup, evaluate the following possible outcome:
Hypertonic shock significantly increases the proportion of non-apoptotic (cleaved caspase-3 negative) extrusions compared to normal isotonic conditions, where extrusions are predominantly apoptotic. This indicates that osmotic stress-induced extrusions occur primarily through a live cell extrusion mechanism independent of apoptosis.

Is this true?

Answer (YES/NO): NO